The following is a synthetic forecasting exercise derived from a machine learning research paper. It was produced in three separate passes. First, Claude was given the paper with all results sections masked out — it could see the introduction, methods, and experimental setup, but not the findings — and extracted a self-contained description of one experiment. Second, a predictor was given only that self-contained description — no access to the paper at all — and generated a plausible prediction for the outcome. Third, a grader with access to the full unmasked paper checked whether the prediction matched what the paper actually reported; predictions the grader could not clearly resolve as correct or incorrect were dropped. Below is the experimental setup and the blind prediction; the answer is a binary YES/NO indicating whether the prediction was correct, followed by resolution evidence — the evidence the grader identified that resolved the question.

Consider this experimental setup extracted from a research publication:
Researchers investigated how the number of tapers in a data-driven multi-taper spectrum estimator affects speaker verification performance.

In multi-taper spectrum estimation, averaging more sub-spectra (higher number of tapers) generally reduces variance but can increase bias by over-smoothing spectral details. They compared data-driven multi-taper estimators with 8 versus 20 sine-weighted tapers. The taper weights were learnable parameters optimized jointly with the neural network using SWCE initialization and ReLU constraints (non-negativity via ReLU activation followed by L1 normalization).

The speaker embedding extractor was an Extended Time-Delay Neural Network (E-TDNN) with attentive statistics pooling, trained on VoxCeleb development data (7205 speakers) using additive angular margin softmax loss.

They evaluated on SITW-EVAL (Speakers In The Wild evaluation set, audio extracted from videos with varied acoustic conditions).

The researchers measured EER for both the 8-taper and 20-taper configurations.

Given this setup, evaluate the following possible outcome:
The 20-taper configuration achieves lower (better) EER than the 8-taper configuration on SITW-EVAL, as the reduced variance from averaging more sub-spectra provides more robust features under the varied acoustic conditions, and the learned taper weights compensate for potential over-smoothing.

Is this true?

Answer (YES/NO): NO